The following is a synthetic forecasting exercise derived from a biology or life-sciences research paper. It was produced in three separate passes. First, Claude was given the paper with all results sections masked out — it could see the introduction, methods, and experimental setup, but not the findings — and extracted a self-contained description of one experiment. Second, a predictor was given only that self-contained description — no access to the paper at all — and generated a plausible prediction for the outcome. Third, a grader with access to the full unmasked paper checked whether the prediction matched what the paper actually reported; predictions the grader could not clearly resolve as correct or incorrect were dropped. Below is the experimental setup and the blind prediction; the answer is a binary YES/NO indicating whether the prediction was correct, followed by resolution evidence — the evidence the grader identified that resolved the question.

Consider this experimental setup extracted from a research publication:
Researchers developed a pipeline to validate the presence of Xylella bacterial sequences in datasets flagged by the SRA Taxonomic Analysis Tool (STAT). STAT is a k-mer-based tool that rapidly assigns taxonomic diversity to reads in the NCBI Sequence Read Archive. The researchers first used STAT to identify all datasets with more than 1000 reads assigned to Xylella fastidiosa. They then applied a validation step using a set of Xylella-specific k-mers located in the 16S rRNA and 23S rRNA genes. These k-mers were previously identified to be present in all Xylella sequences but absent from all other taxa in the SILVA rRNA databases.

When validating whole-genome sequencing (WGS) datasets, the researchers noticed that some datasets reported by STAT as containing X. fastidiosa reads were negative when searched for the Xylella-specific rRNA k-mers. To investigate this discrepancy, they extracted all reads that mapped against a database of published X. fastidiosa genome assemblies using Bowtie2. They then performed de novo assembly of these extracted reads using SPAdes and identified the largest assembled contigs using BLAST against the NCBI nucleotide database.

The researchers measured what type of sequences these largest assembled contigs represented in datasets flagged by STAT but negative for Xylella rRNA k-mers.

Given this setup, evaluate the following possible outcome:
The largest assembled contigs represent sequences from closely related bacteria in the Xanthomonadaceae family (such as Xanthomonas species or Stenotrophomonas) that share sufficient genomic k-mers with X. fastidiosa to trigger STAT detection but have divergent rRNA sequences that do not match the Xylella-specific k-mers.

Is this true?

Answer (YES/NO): NO